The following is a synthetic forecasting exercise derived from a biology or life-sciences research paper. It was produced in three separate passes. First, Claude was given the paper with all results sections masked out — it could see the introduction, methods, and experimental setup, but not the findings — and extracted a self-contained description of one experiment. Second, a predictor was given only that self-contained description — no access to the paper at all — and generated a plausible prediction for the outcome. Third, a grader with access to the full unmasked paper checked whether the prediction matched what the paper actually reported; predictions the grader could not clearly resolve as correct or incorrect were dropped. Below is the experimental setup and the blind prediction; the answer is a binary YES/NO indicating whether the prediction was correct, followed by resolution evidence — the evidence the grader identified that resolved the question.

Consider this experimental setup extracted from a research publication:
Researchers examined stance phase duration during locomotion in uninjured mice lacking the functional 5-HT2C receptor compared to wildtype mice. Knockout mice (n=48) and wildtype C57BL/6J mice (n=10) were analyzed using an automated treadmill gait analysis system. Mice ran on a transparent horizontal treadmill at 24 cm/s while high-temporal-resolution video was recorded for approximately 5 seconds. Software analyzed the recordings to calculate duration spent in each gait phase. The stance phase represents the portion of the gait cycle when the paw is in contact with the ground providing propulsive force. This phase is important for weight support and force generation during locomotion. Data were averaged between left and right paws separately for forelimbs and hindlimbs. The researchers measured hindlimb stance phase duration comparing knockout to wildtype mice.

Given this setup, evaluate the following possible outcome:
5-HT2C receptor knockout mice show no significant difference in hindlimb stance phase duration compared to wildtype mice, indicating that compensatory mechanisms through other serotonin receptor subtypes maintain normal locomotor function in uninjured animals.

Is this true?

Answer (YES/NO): NO